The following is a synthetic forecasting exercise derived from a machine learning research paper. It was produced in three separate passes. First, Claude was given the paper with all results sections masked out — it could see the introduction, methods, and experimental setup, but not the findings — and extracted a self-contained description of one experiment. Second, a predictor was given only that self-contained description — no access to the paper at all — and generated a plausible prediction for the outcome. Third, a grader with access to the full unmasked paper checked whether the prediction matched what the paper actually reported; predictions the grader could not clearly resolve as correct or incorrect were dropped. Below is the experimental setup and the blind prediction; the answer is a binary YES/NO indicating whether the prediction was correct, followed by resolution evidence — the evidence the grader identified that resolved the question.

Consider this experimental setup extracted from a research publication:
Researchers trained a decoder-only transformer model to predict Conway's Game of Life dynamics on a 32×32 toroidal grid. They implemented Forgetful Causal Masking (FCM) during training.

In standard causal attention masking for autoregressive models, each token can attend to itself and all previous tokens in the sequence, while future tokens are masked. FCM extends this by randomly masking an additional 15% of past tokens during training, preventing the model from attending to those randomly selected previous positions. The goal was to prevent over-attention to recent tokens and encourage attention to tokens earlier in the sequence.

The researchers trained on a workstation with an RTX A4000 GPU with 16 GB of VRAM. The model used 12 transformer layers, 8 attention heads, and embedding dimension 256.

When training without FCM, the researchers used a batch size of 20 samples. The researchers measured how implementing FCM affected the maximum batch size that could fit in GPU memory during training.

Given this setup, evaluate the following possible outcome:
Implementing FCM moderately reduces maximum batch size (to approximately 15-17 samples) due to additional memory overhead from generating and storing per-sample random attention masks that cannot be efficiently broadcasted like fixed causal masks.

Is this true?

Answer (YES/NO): NO